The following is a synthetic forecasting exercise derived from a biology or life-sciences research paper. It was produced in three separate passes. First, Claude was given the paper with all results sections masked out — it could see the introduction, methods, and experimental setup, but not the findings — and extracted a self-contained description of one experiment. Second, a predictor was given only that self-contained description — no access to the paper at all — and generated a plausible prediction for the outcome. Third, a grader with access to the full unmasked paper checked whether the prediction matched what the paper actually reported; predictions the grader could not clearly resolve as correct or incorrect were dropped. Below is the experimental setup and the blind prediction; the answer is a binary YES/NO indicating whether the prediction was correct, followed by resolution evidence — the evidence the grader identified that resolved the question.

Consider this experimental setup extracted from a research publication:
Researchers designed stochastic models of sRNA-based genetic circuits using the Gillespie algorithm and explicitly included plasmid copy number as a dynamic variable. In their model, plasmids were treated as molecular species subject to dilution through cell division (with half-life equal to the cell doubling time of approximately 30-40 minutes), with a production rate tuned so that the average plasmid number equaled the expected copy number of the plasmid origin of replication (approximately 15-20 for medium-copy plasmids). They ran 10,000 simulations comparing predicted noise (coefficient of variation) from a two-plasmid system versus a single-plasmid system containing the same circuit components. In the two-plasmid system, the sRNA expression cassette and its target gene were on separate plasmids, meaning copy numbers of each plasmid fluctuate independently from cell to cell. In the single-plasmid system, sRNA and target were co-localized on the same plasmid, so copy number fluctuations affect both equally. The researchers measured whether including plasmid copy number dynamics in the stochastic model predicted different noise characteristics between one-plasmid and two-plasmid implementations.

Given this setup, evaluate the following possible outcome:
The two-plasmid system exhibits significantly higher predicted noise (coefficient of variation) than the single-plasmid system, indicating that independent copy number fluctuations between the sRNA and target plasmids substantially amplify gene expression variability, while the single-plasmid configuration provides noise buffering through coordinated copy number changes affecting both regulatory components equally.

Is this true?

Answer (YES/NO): YES